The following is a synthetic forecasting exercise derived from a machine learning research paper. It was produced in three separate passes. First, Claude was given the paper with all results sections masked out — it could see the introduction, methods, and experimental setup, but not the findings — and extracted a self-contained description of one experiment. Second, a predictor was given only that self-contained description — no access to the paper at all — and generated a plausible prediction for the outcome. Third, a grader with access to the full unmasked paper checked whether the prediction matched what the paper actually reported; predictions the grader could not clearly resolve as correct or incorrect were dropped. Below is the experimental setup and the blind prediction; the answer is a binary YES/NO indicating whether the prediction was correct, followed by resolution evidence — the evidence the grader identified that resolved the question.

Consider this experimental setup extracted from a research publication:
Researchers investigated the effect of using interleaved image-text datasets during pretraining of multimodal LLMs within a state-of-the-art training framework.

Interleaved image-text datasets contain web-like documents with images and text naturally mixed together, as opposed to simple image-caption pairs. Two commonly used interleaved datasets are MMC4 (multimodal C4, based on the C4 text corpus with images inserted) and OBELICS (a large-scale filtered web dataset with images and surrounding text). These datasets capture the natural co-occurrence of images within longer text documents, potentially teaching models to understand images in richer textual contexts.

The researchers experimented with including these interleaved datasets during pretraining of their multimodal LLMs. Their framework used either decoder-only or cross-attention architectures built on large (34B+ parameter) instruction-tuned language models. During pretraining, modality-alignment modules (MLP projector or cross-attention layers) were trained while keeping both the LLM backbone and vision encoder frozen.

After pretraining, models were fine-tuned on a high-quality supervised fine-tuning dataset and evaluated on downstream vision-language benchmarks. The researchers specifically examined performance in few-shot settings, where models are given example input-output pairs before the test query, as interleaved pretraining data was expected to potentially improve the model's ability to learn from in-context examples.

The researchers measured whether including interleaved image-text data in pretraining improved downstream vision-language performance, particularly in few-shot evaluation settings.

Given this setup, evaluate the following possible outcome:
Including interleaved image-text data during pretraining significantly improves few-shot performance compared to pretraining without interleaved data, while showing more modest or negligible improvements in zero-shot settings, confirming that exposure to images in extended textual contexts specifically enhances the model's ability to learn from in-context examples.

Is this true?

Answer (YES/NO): NO